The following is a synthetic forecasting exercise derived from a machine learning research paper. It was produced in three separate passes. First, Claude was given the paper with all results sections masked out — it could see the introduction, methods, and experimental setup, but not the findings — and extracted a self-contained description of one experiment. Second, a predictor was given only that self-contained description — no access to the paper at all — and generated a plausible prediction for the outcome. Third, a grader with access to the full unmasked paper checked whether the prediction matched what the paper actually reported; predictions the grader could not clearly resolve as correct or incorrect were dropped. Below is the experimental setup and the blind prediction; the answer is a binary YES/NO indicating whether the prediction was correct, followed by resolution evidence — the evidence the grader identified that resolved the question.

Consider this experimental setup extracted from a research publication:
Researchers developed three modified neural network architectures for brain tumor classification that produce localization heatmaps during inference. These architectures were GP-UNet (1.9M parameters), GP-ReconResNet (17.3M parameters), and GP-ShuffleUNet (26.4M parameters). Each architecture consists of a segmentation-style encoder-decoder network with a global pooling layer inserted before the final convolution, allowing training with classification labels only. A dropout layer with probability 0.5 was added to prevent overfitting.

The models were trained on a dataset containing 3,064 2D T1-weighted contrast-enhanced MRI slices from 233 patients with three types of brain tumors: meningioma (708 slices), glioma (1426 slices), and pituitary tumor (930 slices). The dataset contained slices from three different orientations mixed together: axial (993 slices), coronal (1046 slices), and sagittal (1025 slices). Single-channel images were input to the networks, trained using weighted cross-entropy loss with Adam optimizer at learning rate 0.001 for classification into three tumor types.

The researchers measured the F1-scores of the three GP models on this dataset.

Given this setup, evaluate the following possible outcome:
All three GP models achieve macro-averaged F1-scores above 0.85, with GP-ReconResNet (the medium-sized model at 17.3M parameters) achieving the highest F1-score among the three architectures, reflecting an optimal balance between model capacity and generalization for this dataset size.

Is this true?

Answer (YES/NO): NO